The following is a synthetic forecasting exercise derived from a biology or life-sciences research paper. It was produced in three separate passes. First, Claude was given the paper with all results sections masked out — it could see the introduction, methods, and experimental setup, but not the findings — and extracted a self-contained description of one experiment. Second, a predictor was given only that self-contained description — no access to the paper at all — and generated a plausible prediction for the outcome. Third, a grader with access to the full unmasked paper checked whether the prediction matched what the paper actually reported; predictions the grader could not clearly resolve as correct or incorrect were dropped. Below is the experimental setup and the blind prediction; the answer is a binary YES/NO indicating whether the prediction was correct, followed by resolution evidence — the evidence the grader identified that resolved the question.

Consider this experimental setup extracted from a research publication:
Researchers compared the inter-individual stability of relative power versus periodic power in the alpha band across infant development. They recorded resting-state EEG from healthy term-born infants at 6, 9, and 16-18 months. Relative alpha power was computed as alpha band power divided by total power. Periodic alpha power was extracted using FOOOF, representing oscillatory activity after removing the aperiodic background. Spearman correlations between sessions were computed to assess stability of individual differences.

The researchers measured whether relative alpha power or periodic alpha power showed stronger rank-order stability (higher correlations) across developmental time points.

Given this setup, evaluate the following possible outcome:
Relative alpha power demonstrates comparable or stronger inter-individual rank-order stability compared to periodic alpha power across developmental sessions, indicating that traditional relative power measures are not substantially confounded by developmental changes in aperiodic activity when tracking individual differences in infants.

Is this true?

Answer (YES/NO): YES